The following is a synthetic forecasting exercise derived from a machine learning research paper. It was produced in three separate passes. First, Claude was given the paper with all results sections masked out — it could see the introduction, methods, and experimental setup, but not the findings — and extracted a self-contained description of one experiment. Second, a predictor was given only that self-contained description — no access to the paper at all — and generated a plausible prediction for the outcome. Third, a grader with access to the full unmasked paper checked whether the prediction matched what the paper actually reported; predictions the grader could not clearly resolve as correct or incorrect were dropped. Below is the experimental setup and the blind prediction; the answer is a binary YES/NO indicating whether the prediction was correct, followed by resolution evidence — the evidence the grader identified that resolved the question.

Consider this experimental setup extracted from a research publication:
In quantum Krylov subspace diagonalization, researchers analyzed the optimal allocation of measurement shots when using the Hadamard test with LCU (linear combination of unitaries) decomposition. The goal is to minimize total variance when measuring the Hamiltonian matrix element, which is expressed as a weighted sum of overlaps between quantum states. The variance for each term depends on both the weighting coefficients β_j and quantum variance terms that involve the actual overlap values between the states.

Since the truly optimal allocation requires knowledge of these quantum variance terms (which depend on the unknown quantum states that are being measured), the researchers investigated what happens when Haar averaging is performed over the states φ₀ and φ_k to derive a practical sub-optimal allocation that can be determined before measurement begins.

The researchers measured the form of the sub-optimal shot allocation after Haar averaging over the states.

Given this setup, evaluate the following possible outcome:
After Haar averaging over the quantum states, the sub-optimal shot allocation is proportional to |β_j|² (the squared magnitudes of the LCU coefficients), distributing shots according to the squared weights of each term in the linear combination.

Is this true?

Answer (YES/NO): NO